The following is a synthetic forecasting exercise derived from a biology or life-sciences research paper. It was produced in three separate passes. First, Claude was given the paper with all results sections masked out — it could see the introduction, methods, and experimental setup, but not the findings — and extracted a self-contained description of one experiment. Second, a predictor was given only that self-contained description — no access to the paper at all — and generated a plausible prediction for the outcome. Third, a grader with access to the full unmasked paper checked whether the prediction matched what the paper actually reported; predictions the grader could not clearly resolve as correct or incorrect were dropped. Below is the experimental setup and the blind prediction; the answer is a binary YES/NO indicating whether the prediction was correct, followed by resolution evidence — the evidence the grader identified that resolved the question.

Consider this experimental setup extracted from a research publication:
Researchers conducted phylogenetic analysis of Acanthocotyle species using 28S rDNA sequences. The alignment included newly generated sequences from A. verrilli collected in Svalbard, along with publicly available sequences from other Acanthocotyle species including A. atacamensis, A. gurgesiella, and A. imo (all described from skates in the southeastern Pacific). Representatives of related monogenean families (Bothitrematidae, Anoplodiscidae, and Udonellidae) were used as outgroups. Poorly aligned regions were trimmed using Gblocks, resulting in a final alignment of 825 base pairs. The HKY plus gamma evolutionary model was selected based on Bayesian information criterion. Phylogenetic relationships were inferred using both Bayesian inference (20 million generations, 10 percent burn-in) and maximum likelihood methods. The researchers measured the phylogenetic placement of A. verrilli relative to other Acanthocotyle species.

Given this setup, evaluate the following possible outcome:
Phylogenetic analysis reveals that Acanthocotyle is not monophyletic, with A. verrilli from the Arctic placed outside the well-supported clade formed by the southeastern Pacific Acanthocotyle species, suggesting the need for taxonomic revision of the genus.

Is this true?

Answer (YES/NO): NO